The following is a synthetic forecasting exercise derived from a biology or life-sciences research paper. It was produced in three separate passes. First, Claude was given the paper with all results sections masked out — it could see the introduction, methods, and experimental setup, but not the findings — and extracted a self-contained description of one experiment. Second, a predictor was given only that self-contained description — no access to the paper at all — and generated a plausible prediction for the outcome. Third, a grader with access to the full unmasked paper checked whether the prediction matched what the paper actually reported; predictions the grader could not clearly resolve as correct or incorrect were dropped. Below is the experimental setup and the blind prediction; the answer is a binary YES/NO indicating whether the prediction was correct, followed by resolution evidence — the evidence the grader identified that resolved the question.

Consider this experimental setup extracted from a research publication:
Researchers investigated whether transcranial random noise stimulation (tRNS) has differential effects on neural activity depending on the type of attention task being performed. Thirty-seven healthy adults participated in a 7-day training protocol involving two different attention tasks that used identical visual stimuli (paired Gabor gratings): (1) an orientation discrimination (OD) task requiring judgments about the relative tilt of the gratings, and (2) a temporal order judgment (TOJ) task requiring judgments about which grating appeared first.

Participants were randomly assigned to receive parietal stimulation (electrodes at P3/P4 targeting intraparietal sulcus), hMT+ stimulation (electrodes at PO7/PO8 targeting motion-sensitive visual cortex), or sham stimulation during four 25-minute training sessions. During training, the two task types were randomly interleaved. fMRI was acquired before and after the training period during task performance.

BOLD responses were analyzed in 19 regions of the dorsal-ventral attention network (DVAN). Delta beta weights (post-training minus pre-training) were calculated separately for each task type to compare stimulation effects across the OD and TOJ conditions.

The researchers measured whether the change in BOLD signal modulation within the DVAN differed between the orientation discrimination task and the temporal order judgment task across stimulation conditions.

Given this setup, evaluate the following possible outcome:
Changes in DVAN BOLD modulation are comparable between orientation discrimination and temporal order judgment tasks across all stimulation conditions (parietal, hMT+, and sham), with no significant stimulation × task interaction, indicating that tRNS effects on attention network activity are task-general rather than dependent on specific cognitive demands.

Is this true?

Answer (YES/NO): NO